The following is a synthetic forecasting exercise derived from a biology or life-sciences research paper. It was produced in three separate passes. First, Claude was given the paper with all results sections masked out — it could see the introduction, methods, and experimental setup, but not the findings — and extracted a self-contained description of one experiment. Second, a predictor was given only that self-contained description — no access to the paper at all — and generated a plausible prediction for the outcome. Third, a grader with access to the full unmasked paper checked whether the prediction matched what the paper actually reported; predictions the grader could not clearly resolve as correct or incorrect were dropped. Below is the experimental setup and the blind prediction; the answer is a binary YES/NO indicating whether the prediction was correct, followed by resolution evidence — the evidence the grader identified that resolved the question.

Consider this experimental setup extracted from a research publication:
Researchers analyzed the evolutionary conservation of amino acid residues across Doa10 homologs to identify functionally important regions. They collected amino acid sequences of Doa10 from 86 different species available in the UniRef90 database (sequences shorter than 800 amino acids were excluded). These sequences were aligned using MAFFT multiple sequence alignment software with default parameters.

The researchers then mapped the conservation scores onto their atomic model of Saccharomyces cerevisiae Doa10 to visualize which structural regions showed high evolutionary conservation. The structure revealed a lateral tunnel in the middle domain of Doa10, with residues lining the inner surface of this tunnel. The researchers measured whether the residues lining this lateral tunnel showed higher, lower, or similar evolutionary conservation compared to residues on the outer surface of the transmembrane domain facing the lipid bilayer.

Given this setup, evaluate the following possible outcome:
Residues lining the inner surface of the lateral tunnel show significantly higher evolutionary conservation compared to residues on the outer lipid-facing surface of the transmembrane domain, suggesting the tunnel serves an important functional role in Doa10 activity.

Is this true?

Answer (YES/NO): YES